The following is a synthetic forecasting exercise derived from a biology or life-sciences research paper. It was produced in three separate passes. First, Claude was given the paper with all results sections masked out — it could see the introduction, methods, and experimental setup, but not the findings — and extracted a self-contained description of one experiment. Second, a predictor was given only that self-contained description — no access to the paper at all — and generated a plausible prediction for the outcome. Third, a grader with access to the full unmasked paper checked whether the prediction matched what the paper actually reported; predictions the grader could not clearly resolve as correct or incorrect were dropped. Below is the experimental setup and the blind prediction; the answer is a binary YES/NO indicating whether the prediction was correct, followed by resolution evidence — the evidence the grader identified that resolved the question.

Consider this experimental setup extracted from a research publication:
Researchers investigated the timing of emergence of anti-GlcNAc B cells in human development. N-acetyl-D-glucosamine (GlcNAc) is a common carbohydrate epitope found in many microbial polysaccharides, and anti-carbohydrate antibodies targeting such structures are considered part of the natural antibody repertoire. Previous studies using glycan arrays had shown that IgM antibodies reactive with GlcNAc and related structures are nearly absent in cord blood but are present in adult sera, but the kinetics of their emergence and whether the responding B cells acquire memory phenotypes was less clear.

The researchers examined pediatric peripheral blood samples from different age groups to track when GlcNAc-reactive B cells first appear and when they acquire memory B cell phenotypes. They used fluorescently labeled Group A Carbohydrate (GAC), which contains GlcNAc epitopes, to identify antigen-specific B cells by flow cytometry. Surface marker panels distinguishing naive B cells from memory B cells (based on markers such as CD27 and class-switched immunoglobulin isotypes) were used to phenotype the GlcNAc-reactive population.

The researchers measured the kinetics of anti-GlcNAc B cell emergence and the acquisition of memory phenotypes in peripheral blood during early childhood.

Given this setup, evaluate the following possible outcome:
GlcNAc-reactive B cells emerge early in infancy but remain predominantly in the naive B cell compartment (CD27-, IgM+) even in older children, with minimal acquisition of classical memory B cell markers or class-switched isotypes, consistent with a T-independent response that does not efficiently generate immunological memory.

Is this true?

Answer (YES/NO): NO